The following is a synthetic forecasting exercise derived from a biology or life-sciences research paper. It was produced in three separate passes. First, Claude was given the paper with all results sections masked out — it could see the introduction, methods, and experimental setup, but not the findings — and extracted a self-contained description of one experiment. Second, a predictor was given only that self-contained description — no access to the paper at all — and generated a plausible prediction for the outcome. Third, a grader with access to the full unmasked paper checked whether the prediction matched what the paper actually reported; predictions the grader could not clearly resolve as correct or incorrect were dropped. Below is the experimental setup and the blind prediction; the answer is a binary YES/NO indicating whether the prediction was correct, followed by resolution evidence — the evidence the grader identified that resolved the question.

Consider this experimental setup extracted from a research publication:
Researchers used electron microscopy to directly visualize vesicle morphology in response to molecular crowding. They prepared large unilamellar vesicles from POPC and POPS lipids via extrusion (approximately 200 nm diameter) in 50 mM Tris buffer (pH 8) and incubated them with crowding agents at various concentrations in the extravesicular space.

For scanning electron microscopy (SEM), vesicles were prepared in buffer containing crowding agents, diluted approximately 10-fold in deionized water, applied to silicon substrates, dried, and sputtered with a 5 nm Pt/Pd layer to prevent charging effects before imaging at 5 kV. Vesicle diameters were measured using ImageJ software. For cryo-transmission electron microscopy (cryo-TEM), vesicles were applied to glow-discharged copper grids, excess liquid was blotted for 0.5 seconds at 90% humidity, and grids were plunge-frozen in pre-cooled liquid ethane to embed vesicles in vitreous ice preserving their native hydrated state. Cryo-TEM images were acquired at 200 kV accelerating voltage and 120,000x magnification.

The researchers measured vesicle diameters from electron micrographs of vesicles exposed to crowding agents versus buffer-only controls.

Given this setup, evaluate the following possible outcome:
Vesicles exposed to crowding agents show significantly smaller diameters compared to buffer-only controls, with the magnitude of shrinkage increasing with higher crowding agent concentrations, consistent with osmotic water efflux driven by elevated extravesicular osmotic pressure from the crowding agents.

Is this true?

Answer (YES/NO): NO